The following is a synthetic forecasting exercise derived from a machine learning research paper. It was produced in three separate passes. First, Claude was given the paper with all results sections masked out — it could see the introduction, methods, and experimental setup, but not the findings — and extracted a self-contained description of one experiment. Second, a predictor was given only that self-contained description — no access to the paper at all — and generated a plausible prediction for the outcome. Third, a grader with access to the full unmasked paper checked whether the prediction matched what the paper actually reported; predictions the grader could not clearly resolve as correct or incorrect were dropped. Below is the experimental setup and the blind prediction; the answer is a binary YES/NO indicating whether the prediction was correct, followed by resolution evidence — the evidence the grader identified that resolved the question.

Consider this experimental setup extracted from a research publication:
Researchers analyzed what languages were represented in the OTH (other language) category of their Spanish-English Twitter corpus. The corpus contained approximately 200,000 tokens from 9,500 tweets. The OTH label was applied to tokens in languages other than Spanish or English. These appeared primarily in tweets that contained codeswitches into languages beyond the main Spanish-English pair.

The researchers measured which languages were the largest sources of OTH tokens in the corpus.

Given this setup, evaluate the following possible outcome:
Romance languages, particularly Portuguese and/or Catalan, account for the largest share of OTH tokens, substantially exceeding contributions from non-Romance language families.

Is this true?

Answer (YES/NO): YES